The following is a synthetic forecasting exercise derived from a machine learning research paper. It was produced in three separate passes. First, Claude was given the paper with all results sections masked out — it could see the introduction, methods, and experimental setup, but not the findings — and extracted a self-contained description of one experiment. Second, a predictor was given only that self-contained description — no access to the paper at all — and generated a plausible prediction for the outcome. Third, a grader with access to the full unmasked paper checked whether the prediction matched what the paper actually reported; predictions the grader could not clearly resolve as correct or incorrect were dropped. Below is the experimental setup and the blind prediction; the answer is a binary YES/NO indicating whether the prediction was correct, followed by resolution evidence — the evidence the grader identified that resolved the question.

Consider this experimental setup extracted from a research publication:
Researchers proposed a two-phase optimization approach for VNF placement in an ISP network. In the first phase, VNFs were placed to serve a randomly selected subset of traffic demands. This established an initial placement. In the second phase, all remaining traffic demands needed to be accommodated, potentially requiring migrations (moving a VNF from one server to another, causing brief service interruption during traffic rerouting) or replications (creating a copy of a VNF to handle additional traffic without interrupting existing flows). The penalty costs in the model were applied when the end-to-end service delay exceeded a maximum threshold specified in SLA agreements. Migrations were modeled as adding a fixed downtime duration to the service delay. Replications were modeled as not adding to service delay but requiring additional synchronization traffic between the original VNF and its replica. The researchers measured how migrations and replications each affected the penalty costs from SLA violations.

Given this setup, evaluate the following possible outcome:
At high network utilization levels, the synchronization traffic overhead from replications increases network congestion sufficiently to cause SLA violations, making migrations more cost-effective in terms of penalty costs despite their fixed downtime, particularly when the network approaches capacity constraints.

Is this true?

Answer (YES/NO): NO